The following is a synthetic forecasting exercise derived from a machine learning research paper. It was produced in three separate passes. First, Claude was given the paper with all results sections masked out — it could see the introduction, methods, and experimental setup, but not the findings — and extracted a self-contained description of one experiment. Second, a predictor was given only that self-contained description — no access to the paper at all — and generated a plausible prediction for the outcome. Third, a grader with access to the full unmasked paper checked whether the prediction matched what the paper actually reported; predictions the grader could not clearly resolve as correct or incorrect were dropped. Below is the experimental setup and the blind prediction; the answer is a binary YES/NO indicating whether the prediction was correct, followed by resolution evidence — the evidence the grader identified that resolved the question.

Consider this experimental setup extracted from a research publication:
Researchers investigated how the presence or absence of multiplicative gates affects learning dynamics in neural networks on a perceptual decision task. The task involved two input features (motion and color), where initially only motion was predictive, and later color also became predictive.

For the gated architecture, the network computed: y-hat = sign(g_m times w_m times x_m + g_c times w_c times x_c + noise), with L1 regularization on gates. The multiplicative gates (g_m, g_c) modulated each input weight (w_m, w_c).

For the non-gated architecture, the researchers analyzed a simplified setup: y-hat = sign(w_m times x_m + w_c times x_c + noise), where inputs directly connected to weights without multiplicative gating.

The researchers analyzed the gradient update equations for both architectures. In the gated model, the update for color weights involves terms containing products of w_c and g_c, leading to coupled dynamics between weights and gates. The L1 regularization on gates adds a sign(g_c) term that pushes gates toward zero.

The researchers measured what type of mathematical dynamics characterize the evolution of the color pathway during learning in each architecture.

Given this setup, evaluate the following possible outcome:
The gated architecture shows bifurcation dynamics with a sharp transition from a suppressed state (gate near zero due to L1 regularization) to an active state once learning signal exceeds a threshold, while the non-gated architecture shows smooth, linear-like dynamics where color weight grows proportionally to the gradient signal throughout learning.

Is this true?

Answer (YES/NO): NO